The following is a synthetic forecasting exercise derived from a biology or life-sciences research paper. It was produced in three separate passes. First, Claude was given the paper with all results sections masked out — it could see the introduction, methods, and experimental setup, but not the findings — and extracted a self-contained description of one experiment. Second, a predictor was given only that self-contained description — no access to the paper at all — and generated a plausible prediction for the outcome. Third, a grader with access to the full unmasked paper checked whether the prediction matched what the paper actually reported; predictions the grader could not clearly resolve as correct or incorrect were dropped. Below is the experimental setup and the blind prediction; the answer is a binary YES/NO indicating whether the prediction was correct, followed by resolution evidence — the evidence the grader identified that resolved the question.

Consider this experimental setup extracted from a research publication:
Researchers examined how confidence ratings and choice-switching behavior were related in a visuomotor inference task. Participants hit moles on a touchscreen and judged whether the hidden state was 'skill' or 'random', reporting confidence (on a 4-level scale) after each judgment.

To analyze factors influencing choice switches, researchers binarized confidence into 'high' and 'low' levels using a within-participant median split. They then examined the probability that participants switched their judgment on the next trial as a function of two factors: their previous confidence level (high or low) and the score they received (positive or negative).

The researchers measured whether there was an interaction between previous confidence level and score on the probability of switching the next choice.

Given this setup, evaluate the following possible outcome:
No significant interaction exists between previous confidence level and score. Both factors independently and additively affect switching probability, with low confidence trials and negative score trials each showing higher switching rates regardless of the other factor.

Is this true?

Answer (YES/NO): YES